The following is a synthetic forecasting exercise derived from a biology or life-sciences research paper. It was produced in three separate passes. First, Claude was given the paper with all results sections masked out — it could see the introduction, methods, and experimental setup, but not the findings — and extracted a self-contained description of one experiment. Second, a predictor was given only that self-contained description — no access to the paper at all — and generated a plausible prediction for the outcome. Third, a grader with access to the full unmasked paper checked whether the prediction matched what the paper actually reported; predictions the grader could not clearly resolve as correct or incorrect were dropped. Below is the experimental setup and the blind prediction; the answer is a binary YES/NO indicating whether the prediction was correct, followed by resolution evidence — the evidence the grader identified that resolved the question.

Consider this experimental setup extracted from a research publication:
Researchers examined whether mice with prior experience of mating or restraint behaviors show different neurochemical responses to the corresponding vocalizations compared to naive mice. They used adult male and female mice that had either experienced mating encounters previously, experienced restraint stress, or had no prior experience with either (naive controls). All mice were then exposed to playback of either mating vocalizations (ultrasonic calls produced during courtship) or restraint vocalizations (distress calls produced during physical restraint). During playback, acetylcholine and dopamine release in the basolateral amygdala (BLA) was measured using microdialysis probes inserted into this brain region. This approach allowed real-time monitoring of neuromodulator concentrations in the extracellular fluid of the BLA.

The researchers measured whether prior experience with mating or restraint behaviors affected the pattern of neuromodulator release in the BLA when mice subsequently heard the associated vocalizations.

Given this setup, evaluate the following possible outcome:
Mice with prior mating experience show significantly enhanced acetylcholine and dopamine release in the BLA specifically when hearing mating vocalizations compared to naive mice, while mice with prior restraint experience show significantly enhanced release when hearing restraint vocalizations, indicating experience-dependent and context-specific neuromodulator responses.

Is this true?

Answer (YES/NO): NO